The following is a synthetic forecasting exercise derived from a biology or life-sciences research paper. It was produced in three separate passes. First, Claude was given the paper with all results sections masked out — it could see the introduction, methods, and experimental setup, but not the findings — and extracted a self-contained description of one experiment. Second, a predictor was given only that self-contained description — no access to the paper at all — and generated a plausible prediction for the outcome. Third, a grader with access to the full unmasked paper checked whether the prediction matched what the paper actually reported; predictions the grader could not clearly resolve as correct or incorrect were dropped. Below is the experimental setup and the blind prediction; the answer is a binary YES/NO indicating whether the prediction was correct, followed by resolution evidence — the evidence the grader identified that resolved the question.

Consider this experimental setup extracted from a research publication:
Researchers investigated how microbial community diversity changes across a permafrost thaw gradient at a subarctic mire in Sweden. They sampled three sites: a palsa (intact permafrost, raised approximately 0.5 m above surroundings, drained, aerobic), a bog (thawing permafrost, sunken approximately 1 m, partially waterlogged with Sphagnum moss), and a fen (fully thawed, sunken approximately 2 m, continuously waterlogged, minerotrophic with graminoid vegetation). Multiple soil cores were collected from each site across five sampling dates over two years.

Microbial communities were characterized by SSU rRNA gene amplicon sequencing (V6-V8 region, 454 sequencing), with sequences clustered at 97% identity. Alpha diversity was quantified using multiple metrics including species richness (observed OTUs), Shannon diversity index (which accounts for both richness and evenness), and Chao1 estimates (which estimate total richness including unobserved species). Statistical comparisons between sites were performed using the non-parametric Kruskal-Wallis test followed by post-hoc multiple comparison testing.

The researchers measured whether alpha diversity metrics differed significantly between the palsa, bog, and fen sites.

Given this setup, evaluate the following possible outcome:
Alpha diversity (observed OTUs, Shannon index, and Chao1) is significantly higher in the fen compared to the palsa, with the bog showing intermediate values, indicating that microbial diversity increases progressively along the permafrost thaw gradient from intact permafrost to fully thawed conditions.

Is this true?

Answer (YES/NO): NO